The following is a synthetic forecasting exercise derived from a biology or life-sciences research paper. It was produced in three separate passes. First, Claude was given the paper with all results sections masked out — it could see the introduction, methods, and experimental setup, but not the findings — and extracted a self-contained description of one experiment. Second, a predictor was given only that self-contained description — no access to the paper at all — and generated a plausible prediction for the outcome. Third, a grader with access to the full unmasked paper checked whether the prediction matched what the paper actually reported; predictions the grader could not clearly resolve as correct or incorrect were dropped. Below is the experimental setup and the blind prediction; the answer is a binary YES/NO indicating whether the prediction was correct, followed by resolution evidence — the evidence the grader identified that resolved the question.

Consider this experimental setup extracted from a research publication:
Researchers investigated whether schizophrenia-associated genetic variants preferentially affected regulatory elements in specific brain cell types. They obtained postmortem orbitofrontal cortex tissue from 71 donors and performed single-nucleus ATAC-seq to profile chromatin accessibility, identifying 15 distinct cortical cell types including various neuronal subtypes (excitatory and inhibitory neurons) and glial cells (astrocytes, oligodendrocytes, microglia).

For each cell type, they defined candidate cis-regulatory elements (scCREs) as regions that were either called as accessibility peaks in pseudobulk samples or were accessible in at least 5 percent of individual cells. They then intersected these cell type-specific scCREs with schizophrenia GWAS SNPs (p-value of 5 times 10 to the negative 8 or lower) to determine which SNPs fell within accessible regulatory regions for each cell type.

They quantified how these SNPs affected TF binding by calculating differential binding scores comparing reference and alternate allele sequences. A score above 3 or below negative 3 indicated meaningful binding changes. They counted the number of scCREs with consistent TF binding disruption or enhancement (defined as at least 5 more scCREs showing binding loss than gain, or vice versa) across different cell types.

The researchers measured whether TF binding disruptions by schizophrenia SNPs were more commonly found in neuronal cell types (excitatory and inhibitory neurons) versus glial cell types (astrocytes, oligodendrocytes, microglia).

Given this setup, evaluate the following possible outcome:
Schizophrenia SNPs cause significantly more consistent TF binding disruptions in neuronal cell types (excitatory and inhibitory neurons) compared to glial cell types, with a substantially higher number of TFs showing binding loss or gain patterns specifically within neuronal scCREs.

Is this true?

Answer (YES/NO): NO